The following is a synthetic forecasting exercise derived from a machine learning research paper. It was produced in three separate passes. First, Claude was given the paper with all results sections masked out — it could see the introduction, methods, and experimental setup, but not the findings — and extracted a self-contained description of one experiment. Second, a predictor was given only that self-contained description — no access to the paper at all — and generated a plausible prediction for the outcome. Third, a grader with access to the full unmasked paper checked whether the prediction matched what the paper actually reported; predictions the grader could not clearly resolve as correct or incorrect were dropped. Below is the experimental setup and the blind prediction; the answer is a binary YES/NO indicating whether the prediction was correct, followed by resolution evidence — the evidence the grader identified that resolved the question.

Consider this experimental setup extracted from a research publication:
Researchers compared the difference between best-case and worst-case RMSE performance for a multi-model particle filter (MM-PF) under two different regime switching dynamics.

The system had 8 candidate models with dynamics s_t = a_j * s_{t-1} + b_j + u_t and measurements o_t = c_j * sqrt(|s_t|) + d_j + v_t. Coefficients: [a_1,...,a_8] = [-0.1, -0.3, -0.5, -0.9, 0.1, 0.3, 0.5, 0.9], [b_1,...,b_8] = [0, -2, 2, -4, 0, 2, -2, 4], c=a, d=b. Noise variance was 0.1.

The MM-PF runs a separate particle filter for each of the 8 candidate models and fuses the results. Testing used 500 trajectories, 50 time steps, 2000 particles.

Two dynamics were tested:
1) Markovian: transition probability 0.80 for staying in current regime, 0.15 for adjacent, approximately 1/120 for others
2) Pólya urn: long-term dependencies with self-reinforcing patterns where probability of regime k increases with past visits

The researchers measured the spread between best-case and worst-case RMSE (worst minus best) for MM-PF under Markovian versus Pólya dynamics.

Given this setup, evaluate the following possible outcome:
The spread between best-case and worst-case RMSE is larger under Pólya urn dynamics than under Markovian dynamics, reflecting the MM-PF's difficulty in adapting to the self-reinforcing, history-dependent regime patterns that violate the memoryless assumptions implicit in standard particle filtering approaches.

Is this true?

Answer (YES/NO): NO